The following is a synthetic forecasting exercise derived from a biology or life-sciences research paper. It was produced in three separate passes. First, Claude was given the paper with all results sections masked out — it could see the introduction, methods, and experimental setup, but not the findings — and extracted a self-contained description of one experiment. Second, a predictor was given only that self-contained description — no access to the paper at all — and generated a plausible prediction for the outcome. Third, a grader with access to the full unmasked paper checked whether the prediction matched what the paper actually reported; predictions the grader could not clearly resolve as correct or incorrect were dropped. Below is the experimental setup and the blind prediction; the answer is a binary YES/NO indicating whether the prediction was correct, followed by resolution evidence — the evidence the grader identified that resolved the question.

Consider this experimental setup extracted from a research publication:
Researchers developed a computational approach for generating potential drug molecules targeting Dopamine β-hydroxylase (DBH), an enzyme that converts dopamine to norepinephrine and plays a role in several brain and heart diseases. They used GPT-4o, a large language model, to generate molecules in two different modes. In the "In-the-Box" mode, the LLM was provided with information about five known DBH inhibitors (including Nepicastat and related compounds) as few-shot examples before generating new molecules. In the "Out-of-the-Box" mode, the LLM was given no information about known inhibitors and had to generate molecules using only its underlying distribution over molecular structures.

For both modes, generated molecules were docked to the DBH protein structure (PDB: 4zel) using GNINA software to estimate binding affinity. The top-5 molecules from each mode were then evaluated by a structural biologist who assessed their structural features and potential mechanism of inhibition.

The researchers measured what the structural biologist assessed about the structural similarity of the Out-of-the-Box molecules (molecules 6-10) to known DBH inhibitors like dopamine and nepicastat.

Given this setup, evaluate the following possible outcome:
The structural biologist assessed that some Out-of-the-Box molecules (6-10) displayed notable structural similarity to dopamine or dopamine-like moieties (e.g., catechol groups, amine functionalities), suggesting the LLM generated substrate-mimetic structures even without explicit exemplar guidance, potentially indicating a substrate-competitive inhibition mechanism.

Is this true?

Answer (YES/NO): NO